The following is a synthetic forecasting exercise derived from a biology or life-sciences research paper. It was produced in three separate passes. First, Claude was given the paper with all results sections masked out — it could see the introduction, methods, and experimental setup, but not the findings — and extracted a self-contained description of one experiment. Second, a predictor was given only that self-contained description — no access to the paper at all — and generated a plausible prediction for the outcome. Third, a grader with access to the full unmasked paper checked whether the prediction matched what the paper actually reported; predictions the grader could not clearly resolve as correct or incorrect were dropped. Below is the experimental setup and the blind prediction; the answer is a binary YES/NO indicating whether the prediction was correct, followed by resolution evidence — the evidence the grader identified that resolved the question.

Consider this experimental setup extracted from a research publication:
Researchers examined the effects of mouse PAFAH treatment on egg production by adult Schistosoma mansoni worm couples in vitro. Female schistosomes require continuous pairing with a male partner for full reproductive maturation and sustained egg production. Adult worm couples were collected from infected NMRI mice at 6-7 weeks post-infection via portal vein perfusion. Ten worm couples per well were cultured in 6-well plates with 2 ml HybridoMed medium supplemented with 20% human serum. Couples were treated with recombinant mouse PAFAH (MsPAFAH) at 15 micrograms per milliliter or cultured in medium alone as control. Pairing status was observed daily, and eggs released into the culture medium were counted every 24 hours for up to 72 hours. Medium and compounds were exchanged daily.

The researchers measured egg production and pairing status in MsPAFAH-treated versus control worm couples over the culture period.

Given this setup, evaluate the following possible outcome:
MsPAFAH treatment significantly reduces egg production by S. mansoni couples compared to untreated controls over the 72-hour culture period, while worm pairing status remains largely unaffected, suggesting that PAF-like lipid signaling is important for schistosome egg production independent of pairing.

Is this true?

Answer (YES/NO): NO